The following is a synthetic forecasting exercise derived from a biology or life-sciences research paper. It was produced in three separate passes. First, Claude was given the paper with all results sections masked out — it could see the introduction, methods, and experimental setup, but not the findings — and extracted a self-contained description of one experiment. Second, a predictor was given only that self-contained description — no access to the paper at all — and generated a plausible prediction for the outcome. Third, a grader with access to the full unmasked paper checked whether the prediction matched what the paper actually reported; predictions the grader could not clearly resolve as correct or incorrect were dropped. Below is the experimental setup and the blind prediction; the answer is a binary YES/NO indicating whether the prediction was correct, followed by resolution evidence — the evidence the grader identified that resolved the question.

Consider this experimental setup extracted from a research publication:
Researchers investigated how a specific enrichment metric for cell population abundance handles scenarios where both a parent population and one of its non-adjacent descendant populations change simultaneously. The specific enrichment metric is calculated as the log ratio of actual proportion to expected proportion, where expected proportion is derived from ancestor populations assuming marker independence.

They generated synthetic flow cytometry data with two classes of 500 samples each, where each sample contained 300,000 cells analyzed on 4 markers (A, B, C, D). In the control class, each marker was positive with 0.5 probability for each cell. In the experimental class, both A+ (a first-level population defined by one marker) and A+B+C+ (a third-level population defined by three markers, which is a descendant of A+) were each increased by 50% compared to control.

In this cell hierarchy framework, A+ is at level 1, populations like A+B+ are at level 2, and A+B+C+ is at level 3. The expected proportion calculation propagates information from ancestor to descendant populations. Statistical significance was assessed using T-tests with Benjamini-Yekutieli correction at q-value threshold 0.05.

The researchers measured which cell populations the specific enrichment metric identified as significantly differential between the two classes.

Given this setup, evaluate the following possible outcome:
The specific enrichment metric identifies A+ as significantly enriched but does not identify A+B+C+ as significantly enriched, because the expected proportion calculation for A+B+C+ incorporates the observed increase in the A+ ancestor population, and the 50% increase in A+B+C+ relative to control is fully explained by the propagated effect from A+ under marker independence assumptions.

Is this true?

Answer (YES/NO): NO